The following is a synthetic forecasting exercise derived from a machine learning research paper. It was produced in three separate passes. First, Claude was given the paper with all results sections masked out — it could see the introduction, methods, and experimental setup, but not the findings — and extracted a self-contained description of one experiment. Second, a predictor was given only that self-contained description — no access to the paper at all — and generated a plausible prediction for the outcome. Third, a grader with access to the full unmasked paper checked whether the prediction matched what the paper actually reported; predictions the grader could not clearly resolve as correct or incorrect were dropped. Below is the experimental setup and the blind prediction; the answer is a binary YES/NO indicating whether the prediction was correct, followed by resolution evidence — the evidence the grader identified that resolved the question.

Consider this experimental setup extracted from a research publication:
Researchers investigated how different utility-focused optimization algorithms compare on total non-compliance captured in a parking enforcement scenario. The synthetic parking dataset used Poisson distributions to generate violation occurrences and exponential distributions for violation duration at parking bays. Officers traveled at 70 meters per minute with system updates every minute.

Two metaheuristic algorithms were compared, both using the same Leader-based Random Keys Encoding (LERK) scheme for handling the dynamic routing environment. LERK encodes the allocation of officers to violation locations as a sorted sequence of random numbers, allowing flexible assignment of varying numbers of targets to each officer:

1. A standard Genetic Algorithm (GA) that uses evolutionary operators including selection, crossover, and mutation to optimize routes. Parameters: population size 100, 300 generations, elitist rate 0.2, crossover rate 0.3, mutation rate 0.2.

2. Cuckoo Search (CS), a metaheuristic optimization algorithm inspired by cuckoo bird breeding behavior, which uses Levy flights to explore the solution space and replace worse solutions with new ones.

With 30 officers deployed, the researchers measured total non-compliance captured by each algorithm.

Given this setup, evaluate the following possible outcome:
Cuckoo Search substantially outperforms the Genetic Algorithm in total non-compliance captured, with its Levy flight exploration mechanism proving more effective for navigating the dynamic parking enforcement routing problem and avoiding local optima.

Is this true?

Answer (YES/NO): NO